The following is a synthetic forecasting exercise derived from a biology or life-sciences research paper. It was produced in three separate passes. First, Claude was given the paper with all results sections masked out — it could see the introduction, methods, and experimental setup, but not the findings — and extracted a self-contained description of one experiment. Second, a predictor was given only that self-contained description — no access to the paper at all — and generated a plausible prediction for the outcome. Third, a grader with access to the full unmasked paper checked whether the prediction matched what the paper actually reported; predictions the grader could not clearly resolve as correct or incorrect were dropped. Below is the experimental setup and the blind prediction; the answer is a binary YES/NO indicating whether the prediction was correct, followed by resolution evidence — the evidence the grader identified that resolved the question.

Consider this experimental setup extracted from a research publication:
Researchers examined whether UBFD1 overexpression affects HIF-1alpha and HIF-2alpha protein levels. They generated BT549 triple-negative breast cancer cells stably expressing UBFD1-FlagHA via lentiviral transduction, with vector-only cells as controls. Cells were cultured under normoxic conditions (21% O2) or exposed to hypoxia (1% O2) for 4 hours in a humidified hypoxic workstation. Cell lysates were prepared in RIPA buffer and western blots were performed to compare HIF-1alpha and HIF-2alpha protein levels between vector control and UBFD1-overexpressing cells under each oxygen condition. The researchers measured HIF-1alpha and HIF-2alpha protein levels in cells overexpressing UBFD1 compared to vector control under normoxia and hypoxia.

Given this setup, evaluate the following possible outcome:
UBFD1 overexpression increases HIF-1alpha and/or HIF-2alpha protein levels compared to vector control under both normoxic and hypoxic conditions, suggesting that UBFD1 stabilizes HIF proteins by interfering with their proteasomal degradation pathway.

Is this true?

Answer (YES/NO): NO